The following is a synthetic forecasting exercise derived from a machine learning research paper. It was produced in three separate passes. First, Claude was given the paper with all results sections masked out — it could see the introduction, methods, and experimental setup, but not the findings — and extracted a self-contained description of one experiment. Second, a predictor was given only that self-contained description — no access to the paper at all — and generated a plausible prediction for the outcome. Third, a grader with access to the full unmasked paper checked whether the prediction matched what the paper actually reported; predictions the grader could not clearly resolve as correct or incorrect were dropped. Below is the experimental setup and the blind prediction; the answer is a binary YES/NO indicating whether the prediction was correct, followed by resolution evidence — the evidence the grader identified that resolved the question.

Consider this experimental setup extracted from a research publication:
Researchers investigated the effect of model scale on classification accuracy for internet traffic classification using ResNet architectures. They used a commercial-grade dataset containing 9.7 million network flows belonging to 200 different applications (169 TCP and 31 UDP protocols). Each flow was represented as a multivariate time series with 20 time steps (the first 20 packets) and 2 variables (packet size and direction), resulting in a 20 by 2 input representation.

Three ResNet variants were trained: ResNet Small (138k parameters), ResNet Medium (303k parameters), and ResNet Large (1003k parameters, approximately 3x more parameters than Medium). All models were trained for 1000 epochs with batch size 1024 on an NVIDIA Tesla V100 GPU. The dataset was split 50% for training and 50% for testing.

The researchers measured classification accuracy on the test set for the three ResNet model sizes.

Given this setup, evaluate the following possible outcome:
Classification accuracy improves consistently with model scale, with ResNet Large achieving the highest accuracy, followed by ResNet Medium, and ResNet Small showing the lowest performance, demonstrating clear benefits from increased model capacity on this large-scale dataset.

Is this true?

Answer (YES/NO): NO